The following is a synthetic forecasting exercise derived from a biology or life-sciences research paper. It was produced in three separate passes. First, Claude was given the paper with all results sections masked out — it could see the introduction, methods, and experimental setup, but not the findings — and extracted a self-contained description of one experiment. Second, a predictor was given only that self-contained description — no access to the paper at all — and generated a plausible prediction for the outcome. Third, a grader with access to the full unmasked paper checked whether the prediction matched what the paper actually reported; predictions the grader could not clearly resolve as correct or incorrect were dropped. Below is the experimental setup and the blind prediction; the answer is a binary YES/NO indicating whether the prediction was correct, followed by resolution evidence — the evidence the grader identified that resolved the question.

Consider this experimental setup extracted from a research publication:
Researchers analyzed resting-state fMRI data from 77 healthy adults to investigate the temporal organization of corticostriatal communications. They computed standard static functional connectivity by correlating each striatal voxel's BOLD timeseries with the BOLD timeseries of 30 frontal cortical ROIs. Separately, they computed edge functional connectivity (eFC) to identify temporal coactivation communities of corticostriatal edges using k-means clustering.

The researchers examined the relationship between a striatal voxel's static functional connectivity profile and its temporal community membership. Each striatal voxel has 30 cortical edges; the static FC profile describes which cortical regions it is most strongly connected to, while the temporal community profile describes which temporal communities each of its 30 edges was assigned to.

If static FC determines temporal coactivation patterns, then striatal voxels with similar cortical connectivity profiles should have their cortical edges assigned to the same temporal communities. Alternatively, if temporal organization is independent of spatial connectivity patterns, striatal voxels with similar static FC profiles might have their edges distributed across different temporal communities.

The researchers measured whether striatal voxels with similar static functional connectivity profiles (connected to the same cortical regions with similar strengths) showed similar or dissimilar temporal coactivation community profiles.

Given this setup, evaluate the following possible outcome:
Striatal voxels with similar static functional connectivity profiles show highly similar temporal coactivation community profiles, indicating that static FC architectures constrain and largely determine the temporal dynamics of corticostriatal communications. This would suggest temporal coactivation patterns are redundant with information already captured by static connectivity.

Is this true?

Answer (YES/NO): NO